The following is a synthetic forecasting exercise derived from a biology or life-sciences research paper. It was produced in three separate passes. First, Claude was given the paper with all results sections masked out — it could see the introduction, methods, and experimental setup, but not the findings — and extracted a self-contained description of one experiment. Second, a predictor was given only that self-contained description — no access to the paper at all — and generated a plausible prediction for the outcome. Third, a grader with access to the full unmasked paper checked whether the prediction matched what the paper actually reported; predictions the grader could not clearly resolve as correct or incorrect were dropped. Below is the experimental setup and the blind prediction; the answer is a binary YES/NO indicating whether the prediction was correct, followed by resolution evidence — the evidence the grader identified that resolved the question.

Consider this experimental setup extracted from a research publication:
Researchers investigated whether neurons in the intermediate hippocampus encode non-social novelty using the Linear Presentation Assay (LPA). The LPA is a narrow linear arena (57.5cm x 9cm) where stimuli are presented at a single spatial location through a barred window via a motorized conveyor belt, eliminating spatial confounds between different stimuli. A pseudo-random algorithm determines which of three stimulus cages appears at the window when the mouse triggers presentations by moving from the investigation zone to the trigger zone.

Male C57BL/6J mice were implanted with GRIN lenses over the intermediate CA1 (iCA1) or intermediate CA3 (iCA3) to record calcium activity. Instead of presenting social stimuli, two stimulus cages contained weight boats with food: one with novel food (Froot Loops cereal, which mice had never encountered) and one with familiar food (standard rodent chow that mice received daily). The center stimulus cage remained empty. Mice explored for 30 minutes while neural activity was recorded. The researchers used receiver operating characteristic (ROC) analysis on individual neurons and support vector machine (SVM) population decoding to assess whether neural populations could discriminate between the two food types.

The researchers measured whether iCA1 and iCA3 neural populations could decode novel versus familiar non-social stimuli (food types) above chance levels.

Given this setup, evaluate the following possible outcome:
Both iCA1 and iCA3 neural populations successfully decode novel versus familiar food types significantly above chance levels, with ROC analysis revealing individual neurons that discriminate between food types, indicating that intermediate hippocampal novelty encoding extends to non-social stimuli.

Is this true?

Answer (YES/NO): YES